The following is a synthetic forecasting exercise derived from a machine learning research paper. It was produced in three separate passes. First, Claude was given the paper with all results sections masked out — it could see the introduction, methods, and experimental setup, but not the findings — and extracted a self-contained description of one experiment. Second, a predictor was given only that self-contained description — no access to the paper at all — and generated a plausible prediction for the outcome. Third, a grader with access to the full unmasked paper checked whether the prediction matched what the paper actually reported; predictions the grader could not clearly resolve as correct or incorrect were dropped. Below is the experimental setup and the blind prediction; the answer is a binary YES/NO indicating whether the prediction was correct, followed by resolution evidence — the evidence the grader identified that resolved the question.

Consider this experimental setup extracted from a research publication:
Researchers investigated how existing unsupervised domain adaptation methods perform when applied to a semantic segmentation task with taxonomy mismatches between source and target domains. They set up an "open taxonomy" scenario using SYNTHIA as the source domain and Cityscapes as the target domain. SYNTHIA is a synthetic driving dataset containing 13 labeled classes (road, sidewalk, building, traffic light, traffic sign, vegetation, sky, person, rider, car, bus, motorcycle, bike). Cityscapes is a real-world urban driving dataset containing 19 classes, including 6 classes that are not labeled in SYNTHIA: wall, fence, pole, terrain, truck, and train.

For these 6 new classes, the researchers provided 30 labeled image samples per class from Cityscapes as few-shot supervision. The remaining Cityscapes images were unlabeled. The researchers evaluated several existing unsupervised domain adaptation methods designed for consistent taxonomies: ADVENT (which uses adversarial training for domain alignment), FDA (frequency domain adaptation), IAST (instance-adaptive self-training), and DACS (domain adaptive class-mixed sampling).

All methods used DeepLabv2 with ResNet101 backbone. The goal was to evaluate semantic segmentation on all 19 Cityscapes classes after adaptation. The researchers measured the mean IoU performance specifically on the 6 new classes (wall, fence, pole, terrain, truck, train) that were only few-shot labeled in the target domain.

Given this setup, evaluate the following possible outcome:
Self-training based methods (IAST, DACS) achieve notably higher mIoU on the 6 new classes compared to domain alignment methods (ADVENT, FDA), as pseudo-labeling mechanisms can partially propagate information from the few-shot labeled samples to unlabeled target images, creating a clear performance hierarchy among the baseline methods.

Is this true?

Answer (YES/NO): NO